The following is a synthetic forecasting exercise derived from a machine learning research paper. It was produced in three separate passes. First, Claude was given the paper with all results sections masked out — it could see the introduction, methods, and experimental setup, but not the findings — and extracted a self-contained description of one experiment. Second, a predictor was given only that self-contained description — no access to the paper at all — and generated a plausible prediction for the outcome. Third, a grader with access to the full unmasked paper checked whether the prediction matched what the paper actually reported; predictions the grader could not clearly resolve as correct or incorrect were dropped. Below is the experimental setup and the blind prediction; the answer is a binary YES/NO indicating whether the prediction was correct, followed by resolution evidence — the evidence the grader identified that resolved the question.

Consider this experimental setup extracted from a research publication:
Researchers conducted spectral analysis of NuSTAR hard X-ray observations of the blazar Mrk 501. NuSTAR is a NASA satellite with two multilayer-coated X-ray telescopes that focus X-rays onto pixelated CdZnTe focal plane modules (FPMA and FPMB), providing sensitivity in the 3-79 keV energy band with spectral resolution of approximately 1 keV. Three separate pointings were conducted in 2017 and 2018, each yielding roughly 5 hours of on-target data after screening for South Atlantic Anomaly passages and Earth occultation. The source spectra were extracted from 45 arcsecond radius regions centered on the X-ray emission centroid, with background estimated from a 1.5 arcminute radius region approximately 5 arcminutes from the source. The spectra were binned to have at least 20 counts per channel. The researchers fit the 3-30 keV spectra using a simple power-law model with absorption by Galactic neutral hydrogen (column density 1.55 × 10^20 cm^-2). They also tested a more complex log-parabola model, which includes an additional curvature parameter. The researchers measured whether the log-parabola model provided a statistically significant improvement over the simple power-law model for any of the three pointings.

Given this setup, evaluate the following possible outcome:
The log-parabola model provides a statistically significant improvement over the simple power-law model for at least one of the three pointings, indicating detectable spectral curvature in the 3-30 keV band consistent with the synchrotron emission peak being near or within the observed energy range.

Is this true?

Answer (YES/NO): NO